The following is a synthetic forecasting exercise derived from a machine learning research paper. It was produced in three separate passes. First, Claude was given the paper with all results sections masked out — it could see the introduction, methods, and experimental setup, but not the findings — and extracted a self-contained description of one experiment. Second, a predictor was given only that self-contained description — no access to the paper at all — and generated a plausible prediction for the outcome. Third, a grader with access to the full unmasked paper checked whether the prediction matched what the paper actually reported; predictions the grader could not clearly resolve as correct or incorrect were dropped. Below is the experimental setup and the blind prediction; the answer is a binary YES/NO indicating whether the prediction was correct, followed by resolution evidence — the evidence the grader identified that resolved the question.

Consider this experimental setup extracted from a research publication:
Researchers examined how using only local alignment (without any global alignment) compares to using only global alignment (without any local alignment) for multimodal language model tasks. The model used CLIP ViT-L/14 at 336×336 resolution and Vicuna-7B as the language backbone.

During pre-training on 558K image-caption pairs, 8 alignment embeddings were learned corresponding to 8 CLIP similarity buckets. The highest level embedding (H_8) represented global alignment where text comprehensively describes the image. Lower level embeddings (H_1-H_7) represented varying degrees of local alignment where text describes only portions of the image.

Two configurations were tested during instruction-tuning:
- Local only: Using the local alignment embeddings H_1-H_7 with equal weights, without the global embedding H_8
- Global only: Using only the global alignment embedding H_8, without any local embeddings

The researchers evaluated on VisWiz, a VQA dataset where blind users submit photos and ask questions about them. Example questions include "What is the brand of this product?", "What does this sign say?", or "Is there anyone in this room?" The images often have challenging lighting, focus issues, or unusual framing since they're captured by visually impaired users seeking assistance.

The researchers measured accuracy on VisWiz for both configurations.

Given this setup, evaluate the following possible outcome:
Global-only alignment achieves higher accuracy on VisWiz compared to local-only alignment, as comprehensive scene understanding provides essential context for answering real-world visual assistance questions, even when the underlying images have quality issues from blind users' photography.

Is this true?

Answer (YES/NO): NO